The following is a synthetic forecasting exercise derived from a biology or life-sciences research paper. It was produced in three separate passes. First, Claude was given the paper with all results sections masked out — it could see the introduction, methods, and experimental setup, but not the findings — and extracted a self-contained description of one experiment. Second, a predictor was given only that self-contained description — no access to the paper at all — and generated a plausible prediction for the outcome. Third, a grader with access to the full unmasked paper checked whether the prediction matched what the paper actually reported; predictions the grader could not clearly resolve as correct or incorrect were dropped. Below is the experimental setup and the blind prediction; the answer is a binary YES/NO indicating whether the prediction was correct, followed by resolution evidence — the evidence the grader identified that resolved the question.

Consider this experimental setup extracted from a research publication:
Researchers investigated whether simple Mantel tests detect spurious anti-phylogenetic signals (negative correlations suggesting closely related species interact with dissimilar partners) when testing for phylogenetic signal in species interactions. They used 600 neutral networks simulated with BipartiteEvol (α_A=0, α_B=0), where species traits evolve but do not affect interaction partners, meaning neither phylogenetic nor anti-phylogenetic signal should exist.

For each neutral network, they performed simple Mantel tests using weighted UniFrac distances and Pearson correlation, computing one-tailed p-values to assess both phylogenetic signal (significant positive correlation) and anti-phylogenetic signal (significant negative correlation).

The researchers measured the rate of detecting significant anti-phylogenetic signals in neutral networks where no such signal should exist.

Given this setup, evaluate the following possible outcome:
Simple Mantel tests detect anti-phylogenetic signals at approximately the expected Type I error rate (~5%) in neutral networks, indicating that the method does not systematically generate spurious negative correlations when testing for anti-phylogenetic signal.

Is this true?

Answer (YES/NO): NO